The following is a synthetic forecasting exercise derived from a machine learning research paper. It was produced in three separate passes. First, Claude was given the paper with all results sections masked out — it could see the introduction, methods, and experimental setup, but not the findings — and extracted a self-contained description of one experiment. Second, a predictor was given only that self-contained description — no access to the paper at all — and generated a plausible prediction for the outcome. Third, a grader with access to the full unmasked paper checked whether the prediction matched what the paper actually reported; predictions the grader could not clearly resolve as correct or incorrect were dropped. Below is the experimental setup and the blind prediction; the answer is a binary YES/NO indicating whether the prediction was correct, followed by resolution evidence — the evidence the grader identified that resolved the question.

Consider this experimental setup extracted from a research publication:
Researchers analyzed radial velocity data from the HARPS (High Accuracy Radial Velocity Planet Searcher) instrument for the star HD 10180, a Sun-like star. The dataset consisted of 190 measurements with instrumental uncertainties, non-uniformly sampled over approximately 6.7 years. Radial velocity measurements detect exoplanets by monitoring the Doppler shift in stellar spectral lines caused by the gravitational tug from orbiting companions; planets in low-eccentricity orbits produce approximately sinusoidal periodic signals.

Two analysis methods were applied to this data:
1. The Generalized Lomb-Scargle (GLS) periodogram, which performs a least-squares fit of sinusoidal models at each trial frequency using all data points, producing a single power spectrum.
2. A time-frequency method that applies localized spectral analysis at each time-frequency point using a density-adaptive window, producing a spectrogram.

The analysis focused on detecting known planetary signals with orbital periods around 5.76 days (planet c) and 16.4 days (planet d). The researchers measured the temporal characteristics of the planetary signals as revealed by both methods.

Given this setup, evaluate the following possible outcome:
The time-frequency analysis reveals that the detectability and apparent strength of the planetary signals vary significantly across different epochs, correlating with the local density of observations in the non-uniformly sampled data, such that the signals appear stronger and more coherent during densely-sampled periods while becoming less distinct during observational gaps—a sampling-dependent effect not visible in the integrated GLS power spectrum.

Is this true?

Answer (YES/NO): NO